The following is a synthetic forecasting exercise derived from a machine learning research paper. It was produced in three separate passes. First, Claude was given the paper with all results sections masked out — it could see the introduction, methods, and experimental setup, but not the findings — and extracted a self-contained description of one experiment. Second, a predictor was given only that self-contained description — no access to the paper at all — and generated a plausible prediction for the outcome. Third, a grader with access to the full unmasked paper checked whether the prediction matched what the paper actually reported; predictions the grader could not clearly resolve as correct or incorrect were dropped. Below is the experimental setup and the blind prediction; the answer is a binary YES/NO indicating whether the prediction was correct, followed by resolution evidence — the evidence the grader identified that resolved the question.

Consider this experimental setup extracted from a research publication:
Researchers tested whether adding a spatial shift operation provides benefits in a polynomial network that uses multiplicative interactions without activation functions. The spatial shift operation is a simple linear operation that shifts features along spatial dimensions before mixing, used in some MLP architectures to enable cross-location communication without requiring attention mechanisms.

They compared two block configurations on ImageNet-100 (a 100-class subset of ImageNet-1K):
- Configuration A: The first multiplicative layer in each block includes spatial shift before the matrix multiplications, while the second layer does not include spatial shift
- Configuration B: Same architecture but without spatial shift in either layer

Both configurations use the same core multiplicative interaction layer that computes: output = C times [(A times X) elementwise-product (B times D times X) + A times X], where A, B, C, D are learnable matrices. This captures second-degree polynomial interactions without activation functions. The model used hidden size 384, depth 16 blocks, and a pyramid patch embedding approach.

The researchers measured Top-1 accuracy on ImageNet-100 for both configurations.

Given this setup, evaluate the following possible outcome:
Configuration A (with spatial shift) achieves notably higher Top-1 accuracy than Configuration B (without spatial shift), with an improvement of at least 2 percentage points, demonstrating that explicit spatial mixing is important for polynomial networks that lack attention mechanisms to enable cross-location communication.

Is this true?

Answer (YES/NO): NO